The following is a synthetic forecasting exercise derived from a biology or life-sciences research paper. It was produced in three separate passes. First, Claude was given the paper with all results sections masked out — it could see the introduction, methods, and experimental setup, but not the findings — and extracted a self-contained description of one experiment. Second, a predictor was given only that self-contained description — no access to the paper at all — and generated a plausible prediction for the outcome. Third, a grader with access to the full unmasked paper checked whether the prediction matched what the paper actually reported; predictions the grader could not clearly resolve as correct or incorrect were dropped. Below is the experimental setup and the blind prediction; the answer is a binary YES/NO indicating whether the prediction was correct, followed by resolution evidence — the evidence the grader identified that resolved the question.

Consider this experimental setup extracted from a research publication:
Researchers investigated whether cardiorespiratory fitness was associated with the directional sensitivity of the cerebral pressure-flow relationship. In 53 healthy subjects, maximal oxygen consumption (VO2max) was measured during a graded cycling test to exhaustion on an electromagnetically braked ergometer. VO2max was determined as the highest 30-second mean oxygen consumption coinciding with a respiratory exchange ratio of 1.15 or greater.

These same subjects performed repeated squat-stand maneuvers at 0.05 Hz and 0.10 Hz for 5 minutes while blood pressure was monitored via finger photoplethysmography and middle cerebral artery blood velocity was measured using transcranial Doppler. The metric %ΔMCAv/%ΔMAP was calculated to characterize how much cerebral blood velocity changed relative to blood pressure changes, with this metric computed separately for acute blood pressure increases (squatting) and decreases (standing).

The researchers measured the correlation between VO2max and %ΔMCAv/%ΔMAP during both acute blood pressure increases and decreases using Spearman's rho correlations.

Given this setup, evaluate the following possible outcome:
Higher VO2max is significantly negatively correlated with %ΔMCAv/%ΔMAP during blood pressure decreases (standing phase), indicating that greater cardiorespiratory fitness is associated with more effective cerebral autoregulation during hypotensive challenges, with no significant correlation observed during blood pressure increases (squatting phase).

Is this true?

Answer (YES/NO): NO